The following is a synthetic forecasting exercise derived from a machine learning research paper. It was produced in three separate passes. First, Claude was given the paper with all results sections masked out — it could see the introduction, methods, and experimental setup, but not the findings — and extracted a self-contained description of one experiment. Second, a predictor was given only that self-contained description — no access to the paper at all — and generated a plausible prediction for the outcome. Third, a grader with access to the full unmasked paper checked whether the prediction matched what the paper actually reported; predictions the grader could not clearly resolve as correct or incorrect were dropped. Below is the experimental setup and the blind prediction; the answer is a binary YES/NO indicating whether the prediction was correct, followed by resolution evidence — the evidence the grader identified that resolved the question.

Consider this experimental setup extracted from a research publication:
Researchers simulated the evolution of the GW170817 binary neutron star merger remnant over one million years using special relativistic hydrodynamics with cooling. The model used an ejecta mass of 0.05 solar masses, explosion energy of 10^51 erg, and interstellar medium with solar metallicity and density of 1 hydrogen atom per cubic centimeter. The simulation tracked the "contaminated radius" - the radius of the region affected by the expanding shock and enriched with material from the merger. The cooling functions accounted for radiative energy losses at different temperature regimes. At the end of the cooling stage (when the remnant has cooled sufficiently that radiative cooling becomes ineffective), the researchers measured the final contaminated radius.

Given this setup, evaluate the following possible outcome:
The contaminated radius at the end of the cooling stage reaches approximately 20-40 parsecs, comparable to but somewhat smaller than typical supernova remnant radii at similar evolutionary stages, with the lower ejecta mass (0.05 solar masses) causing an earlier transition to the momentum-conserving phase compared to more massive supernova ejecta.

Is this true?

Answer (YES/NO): NO